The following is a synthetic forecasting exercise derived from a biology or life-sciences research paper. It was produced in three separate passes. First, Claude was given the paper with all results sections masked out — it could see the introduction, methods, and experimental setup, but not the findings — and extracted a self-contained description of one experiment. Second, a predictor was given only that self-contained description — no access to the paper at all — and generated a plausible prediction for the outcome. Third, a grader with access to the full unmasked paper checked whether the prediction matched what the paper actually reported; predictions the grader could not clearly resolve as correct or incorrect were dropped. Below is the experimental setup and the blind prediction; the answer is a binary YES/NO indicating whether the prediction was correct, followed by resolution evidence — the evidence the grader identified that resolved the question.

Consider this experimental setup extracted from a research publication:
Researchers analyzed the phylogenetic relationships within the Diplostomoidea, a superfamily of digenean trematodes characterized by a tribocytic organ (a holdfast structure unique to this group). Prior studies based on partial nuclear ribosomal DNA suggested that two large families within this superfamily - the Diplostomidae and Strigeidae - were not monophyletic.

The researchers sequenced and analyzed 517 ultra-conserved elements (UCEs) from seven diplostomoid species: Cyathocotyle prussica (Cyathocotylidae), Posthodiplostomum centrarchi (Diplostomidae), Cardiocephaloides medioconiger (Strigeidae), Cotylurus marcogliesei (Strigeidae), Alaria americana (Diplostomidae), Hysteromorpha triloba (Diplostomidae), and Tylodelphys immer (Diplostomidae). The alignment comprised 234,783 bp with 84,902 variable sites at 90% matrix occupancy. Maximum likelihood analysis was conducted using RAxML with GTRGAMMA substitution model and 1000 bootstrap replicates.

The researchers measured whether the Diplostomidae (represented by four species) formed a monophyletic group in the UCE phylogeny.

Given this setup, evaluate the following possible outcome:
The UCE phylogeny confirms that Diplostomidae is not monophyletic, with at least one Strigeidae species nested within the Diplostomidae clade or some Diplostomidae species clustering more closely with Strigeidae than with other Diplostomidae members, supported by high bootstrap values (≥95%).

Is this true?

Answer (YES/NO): YES